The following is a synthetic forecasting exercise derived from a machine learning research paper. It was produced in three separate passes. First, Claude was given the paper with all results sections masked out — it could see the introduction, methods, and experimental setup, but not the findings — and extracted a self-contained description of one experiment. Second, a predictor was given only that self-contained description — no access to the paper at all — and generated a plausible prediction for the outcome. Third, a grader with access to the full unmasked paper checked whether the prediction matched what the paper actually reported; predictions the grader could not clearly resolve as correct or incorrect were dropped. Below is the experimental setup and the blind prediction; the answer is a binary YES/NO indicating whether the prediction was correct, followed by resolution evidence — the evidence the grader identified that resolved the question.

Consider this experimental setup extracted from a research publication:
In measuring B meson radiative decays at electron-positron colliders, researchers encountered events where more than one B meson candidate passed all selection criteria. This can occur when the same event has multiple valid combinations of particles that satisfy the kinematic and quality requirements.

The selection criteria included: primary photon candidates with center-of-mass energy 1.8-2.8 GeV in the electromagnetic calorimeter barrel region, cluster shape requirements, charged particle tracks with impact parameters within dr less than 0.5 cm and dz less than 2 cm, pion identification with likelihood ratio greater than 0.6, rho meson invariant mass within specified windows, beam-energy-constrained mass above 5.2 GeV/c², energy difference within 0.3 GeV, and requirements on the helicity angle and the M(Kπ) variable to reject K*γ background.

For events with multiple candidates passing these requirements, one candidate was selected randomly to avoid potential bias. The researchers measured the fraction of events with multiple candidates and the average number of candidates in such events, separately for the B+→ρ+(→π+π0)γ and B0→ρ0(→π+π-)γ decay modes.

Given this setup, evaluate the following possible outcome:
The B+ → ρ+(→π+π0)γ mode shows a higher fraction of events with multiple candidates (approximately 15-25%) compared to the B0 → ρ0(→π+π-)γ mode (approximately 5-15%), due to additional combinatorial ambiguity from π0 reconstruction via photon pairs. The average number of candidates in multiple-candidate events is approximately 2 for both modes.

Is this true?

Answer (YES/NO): NO